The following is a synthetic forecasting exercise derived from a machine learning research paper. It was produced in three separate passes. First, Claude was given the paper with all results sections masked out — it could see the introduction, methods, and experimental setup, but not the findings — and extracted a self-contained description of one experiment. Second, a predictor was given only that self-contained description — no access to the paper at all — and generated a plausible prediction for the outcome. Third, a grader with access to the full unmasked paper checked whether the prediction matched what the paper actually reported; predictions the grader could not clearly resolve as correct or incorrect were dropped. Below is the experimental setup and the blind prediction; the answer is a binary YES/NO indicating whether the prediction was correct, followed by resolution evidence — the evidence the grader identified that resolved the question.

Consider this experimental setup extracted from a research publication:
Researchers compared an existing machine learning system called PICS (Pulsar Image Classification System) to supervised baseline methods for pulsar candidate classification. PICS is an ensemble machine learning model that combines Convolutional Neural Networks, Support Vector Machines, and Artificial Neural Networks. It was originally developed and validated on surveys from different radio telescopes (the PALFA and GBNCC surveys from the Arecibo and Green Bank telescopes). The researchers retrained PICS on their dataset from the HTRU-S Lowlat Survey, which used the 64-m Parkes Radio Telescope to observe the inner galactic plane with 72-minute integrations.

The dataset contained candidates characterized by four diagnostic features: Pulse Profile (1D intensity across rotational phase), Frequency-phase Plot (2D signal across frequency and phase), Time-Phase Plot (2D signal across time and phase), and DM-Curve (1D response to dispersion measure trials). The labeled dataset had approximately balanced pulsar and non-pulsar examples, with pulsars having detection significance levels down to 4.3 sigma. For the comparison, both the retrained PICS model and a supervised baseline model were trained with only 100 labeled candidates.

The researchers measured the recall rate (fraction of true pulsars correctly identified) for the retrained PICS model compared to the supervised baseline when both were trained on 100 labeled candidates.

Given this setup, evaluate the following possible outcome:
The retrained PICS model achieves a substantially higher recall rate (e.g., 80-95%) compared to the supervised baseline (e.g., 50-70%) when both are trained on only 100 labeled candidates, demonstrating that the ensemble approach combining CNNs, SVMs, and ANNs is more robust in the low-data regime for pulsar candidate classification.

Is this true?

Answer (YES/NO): NO